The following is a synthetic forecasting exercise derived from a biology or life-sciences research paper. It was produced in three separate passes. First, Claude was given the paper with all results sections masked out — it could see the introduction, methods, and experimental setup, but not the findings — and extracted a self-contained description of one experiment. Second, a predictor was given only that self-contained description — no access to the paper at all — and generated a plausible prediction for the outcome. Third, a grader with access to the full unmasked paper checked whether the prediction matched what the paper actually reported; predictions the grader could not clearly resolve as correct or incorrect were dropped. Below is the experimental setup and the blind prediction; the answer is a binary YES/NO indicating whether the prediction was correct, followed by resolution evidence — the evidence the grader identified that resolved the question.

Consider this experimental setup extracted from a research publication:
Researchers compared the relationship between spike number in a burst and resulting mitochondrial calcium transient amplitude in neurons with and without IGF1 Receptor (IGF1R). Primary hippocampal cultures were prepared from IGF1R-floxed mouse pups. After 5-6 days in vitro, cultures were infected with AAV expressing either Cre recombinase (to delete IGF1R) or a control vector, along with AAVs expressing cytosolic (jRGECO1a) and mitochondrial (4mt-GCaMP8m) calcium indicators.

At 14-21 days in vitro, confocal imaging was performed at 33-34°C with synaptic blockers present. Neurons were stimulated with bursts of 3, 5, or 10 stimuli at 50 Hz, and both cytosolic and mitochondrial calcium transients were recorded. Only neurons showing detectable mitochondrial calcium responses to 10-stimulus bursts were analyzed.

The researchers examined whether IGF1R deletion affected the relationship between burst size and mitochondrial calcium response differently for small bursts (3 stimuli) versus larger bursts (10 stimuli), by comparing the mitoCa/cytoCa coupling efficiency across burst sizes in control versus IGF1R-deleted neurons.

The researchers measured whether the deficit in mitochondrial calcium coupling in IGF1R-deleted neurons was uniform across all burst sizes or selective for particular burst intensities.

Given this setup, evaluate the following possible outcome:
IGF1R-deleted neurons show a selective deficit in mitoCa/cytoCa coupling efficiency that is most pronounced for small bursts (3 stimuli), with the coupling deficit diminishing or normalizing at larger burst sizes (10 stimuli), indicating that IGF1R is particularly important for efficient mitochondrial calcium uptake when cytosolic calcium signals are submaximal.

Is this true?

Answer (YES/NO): NO